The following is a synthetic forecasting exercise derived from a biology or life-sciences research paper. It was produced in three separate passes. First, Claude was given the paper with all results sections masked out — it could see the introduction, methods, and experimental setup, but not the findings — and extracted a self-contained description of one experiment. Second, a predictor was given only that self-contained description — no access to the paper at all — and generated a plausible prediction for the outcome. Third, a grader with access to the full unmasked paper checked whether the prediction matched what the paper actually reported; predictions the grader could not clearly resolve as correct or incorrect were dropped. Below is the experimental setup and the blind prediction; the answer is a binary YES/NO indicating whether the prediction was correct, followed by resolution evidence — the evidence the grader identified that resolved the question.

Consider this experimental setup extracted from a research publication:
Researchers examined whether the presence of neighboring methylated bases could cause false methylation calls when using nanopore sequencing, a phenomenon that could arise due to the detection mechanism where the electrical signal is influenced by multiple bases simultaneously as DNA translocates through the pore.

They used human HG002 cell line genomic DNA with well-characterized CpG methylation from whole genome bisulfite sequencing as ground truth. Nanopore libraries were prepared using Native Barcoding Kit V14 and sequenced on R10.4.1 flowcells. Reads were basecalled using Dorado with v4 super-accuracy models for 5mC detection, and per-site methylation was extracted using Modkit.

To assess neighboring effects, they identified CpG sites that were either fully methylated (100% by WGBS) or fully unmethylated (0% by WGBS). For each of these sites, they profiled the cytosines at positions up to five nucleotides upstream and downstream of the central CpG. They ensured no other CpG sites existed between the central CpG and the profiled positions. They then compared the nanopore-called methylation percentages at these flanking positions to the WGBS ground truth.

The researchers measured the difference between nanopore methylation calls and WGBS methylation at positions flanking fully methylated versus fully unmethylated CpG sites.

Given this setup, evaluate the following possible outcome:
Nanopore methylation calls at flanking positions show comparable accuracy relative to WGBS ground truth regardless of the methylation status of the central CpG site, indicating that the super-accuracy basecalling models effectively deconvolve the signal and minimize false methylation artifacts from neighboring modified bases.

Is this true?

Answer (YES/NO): NO